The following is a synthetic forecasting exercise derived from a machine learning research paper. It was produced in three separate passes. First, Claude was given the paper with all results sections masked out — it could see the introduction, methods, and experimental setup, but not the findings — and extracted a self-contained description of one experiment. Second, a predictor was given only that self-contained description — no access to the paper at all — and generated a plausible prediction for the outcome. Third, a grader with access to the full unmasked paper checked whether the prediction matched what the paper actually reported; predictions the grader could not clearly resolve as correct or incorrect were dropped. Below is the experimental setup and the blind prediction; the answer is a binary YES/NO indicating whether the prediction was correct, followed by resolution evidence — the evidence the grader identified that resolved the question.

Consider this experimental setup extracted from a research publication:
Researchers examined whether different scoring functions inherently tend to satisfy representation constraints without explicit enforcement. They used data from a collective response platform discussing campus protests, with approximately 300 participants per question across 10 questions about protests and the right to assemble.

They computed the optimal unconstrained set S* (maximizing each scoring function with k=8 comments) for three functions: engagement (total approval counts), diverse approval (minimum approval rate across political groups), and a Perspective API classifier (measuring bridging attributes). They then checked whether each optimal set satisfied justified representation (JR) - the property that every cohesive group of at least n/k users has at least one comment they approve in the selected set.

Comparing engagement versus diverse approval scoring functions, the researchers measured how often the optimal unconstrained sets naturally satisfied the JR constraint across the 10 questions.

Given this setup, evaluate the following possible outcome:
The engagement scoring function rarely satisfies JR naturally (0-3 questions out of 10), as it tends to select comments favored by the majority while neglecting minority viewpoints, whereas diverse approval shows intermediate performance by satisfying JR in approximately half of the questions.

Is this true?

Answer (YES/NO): YES